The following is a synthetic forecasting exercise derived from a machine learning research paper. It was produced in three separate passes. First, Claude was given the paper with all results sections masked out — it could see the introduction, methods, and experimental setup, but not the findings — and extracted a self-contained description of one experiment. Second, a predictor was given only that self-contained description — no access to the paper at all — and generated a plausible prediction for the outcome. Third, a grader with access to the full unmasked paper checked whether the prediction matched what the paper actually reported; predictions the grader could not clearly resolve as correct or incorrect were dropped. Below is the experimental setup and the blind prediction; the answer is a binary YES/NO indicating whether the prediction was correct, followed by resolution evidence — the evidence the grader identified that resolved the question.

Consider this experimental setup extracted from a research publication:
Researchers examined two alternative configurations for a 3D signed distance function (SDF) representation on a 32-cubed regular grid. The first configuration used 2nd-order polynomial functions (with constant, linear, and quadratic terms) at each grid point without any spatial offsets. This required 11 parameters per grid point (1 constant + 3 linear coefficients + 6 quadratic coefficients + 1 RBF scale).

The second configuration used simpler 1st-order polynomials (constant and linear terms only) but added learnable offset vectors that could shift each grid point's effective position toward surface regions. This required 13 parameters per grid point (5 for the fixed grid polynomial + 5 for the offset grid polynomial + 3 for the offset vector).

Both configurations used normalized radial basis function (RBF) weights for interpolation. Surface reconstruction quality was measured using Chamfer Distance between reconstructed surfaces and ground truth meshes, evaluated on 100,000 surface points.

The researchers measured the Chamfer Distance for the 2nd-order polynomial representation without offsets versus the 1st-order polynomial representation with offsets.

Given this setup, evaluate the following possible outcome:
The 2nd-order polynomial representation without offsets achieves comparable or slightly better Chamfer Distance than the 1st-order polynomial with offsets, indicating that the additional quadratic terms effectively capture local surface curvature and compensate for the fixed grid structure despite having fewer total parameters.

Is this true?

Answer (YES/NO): NO